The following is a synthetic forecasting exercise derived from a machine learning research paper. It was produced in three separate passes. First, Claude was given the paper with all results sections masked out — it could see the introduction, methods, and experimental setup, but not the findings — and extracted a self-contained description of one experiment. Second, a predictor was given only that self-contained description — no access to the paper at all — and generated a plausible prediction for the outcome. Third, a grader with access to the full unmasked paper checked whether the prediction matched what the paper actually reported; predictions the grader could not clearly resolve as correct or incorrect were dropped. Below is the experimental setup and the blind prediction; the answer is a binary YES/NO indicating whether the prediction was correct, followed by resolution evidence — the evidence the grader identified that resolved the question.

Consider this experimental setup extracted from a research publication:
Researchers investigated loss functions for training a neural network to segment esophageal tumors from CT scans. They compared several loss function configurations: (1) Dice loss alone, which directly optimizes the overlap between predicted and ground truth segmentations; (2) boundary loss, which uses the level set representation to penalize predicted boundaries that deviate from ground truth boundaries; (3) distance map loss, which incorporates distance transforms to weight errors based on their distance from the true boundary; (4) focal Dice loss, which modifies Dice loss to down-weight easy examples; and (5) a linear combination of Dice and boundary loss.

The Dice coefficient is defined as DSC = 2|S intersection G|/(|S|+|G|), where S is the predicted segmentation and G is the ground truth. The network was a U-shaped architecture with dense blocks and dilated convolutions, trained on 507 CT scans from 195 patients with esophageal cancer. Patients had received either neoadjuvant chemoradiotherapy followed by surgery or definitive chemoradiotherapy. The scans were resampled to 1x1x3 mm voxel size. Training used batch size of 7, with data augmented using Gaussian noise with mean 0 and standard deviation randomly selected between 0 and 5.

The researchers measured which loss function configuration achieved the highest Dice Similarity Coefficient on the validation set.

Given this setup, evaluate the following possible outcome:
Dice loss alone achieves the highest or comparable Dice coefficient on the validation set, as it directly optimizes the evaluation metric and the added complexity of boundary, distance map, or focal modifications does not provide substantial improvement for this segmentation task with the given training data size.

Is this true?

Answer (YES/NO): NO